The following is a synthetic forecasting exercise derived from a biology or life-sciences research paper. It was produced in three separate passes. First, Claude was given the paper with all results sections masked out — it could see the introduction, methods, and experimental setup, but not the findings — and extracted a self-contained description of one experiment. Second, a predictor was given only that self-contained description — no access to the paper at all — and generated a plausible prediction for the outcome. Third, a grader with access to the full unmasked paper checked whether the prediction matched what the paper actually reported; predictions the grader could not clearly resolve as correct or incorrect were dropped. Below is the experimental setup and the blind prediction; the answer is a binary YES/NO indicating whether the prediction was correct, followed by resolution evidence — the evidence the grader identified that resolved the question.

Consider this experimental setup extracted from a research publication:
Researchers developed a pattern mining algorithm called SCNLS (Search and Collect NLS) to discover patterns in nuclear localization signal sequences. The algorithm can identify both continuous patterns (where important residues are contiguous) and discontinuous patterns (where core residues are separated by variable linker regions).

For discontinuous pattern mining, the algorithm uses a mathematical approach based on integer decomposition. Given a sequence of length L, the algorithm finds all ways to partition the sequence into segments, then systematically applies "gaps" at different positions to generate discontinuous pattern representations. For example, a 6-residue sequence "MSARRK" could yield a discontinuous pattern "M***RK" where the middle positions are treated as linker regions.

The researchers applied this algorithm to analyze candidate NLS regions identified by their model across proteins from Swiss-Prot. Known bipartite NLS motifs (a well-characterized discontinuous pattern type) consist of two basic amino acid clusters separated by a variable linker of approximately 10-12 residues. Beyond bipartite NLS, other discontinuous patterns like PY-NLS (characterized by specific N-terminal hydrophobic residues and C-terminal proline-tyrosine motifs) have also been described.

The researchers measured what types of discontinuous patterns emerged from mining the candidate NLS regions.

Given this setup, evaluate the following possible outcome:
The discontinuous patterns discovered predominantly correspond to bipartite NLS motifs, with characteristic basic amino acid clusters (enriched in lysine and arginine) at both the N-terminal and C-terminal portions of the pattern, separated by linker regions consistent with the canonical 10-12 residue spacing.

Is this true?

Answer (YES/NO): YES